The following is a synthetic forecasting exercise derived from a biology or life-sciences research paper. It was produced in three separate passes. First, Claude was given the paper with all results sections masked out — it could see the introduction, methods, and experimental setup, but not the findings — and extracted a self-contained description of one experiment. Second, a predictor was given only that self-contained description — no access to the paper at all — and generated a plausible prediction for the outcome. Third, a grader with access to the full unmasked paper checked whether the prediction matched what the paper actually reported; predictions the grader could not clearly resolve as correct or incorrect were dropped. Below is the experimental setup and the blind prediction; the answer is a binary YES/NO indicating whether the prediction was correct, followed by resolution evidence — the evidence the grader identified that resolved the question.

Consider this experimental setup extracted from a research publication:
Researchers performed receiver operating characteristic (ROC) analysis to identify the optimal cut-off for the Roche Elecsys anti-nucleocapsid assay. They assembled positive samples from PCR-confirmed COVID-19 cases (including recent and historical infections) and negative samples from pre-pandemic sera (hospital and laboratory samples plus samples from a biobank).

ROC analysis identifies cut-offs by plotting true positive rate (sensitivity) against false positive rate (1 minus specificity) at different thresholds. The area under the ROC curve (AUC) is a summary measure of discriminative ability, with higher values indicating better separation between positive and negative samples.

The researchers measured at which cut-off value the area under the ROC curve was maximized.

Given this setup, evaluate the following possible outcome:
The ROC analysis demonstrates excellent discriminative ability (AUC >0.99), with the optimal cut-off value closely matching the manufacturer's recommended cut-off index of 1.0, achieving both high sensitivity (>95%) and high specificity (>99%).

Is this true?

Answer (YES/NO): NO